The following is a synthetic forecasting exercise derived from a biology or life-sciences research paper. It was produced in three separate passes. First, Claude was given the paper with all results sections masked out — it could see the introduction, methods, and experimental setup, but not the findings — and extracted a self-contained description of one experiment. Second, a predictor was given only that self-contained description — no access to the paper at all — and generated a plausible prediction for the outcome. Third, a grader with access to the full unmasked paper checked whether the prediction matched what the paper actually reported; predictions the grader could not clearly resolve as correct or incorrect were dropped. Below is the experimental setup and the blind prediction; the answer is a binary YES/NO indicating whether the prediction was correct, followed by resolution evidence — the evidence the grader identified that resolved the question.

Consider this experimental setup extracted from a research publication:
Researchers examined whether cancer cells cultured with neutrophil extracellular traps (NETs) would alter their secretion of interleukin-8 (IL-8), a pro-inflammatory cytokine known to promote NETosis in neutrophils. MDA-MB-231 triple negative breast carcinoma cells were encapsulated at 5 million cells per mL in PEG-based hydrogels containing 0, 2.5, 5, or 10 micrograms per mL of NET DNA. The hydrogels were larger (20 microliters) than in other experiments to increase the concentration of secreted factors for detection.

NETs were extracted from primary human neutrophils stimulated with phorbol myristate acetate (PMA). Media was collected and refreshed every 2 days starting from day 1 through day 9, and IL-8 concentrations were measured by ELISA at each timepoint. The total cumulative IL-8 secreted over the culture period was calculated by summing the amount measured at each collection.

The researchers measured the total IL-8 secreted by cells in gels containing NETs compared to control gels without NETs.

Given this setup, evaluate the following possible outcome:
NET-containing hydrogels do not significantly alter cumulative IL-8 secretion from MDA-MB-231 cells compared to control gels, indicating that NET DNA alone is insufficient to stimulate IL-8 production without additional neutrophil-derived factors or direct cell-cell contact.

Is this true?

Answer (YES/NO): NO